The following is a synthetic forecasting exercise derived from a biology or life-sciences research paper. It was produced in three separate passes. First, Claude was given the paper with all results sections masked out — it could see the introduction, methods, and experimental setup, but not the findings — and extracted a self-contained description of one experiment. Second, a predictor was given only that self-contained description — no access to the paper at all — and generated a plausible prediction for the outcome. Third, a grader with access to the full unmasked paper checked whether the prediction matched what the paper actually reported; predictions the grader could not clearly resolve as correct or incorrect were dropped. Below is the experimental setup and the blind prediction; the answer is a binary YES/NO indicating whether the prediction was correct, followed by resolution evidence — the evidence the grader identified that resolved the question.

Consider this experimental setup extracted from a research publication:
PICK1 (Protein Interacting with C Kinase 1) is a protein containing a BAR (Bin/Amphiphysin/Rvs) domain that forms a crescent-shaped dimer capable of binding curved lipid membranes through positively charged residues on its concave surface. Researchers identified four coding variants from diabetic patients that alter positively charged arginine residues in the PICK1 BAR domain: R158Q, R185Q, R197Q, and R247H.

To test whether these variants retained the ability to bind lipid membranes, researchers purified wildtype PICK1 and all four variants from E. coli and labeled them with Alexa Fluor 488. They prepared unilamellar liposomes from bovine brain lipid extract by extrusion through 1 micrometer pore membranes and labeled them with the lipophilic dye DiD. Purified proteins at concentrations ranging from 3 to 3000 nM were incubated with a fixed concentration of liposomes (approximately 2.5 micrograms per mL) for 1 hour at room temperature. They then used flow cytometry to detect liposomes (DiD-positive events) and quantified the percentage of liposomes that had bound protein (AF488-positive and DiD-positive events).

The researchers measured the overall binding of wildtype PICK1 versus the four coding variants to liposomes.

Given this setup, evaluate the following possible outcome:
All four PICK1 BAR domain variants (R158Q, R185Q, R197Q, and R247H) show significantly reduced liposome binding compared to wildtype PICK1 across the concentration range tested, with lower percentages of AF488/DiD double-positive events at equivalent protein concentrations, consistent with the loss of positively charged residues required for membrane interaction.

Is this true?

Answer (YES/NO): NO